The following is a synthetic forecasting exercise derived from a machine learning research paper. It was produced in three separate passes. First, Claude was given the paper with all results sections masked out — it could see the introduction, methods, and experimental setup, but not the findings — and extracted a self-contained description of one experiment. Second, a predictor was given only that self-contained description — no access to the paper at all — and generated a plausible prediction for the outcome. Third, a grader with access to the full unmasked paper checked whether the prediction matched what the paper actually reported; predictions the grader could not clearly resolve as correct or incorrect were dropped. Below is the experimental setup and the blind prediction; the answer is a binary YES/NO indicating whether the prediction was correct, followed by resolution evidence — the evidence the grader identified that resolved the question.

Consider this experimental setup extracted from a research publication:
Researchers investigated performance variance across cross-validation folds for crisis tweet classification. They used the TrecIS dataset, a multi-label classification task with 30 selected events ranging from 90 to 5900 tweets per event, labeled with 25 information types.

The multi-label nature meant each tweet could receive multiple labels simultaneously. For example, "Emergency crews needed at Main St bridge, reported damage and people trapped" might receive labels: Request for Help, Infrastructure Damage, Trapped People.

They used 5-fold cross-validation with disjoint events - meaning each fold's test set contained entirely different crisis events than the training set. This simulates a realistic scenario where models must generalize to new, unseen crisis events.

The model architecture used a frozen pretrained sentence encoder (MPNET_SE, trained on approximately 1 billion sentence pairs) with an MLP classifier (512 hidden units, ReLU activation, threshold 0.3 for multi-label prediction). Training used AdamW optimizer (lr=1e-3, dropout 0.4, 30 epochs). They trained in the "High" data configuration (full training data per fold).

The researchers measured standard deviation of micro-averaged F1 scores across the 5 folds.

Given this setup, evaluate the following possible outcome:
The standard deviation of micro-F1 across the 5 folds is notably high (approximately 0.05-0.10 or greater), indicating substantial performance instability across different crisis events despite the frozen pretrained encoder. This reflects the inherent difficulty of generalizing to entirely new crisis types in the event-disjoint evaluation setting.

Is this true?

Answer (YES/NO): NO